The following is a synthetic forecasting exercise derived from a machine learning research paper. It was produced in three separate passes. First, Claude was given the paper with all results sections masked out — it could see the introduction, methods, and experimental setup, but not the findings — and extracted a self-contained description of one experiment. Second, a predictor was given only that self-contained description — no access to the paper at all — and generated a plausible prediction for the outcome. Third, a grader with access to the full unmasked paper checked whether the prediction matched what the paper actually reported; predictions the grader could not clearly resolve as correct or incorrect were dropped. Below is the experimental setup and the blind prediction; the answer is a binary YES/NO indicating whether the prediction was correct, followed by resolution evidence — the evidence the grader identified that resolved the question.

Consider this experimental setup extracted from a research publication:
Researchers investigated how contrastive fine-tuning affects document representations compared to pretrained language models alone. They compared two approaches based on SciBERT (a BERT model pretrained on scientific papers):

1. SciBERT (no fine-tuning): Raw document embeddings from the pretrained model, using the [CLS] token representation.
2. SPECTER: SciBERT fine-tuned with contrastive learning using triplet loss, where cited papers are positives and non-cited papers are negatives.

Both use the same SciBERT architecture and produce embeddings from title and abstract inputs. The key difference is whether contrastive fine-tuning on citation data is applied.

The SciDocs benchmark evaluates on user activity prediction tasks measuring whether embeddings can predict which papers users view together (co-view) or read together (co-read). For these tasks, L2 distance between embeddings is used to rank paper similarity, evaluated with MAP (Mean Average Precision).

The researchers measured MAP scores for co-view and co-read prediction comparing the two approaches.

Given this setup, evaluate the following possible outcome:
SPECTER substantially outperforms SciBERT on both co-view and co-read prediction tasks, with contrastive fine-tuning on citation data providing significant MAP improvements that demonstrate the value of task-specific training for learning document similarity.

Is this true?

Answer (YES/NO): YES